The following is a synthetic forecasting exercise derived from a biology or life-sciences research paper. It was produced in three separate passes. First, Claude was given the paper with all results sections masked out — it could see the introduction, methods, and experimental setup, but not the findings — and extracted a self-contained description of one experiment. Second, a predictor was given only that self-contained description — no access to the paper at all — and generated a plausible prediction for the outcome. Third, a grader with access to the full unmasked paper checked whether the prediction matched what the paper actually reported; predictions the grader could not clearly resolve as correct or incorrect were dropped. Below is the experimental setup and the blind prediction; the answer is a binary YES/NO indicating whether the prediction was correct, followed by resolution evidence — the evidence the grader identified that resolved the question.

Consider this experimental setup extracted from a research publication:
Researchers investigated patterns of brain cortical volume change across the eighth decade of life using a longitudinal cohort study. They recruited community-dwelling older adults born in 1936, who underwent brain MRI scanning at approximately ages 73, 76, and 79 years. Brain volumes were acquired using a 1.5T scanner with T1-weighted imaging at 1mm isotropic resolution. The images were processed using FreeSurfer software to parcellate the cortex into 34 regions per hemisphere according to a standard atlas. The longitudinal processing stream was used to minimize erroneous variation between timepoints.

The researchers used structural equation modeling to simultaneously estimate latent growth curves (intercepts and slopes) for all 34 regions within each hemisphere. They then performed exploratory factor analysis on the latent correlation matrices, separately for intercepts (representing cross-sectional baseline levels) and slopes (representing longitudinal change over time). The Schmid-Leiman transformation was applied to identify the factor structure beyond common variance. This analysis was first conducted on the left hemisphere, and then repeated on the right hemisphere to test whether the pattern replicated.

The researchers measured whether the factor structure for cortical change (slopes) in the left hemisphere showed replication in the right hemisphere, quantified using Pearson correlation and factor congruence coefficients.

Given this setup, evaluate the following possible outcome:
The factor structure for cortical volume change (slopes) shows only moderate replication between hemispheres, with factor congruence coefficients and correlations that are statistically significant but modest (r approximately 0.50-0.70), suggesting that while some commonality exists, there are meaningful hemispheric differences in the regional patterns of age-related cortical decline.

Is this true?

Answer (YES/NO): NO